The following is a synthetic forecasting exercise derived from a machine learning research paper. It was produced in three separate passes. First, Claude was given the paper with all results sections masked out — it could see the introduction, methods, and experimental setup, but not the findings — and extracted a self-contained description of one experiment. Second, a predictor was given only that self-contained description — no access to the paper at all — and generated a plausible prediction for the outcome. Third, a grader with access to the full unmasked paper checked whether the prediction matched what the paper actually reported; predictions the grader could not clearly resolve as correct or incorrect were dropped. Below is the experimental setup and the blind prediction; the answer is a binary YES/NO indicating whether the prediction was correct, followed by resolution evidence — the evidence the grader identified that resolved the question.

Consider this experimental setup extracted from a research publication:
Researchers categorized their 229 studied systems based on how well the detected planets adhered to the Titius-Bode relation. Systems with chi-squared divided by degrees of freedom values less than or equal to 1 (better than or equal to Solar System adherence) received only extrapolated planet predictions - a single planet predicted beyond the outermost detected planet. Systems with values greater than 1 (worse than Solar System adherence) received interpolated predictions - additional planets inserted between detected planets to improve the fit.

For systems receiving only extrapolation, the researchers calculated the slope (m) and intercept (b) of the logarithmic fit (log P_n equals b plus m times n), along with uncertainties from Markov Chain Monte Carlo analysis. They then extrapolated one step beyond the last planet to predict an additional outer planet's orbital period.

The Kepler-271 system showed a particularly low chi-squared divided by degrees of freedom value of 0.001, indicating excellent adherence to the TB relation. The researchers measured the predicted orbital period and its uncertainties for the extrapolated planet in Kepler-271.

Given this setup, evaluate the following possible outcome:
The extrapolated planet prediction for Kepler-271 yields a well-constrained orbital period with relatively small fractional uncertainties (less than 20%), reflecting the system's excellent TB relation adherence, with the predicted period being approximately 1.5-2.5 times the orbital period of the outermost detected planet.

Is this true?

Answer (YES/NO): NO